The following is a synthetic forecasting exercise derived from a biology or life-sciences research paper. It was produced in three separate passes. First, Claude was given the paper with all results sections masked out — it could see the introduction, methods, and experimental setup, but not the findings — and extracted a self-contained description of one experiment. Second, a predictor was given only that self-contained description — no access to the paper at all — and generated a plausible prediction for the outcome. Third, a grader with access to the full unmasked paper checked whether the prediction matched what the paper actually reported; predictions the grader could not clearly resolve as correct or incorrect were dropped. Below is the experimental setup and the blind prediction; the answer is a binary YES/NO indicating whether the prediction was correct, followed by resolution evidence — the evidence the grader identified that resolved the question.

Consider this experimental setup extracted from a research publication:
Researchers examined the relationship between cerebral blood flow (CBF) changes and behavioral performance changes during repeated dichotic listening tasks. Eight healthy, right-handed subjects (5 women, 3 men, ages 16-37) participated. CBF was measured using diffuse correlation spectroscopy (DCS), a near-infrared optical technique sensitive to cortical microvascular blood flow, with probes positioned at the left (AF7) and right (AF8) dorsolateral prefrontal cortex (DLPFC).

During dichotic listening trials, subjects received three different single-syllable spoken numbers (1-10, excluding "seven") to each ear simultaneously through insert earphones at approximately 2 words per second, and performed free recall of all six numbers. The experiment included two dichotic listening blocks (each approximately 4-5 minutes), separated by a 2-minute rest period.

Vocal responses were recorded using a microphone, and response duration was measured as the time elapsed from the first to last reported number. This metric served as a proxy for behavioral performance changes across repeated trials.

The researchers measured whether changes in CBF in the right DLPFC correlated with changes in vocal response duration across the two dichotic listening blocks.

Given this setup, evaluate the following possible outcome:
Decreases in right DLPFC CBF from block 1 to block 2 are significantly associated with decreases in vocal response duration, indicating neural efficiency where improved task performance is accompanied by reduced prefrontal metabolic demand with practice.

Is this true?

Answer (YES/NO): NO